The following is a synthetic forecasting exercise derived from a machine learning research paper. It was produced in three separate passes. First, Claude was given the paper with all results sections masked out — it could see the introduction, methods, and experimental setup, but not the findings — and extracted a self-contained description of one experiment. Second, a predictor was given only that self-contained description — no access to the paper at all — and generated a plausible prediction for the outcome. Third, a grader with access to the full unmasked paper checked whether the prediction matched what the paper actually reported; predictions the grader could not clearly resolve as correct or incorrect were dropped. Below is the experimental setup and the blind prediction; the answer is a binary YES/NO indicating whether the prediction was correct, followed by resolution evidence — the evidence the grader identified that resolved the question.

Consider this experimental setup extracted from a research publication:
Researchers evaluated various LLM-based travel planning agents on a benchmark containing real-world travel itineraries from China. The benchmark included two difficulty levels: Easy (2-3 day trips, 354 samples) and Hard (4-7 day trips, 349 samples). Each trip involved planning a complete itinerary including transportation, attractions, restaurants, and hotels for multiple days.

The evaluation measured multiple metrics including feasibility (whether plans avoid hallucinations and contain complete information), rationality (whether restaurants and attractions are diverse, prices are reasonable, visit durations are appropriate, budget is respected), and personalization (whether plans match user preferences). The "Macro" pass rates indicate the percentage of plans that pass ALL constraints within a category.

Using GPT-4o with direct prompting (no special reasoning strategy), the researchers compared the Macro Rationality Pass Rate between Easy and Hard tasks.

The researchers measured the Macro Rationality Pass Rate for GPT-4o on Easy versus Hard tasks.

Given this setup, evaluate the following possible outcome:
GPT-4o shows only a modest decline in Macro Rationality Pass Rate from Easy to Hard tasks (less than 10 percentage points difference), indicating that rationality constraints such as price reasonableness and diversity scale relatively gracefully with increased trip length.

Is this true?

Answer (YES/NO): NO